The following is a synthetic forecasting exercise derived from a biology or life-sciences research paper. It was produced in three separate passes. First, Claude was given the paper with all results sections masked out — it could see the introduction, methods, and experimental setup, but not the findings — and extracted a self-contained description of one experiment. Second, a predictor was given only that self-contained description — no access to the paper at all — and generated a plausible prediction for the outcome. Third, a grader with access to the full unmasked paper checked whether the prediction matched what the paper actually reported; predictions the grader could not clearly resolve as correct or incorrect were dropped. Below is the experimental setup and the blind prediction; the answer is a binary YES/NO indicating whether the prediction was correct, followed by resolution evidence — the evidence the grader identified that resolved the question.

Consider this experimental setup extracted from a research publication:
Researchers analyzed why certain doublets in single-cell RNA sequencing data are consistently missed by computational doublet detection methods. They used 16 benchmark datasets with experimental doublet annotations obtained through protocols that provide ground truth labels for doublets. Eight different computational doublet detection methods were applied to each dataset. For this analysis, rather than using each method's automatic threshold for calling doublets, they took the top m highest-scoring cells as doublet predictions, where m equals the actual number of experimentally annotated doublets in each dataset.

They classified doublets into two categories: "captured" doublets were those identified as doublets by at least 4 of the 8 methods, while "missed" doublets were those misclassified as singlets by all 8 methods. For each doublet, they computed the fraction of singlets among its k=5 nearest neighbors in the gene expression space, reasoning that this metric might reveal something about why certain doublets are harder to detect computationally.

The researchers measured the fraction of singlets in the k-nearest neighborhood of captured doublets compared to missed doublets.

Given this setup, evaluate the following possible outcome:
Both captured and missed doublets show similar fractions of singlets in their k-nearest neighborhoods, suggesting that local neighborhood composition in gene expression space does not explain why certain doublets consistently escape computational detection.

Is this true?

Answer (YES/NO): NO